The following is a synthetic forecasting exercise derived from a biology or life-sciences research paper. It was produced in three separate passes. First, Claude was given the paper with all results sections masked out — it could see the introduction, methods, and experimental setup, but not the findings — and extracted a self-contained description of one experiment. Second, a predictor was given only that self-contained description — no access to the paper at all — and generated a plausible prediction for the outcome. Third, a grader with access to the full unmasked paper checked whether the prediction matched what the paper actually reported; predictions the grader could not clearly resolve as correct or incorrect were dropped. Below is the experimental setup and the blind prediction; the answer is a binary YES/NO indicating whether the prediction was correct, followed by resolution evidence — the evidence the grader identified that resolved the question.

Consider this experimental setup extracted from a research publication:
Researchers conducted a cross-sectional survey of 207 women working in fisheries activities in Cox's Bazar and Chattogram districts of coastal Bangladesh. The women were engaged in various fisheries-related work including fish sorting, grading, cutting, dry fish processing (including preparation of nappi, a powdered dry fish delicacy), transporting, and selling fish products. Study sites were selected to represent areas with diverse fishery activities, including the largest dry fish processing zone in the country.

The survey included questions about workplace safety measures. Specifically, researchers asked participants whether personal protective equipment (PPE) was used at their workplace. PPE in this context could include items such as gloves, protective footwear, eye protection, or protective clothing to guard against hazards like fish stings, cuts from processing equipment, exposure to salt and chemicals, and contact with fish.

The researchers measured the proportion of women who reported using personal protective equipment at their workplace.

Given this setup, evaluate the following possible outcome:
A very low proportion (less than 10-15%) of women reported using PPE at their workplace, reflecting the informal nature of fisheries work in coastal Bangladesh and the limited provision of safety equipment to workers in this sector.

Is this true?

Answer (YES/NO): NO